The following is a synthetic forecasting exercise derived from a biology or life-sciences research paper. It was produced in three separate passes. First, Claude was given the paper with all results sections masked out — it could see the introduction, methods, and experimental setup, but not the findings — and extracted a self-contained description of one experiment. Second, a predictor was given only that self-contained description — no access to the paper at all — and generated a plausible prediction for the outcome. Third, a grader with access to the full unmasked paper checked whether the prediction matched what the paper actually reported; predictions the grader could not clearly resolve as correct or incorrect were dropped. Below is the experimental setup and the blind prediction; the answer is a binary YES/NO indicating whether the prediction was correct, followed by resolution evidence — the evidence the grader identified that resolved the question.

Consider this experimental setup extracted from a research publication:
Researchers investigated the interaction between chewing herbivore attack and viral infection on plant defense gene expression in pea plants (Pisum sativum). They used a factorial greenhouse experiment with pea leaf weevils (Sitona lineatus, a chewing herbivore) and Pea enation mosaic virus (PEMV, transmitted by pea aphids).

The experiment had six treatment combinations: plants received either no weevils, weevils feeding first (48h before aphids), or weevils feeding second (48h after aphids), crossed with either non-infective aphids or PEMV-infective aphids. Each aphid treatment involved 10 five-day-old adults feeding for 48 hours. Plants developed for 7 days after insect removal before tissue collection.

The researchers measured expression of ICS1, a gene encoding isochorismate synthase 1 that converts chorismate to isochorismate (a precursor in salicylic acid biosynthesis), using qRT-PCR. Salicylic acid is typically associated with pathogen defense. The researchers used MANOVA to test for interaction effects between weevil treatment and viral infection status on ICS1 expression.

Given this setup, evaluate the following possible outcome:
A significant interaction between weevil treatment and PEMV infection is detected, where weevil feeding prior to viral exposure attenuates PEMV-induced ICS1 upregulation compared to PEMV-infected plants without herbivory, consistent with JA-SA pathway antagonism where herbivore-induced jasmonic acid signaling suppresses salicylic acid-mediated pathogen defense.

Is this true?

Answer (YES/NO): NO